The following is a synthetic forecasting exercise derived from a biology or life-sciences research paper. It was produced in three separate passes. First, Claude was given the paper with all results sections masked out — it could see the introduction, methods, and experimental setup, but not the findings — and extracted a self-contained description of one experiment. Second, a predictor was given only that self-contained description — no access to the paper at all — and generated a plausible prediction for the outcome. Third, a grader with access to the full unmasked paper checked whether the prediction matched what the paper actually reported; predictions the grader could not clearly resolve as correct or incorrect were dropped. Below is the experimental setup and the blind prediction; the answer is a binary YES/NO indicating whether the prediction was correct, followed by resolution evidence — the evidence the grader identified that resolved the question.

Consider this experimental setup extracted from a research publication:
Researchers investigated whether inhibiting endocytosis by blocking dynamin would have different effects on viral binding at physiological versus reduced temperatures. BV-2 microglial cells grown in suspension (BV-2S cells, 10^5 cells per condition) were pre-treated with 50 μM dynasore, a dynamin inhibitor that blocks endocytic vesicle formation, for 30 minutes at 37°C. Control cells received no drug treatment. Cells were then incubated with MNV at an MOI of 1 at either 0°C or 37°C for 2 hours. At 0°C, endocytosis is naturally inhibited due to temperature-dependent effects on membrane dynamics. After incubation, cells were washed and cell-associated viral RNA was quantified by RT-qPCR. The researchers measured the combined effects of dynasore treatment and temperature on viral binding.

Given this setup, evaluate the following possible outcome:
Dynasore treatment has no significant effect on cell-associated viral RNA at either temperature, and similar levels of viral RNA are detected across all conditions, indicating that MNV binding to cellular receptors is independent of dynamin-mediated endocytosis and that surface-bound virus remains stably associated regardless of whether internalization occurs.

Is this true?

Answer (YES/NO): NO